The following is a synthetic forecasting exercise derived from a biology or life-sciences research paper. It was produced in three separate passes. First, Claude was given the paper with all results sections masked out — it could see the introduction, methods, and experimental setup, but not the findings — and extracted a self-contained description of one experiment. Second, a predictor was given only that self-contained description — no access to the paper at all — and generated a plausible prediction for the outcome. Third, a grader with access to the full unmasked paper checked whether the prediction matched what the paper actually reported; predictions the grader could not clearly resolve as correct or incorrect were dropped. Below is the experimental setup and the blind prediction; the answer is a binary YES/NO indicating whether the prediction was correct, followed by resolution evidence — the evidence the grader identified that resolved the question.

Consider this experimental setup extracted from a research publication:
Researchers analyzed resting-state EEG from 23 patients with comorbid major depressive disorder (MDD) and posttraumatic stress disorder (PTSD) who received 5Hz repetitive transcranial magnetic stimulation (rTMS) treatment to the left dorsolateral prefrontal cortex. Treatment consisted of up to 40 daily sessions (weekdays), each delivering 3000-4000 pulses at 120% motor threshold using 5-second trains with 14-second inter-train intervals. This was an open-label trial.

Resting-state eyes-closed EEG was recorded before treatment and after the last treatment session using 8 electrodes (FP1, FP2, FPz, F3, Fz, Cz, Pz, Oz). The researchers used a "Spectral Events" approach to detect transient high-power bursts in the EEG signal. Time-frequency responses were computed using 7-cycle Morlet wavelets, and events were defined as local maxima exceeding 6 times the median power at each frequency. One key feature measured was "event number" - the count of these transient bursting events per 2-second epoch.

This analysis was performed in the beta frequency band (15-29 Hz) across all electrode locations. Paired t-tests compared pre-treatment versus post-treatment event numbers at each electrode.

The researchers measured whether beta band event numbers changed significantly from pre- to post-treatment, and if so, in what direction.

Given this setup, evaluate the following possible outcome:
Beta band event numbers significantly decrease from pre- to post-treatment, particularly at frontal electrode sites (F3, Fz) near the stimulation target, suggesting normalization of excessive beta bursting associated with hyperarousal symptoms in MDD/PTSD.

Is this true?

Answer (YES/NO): NO